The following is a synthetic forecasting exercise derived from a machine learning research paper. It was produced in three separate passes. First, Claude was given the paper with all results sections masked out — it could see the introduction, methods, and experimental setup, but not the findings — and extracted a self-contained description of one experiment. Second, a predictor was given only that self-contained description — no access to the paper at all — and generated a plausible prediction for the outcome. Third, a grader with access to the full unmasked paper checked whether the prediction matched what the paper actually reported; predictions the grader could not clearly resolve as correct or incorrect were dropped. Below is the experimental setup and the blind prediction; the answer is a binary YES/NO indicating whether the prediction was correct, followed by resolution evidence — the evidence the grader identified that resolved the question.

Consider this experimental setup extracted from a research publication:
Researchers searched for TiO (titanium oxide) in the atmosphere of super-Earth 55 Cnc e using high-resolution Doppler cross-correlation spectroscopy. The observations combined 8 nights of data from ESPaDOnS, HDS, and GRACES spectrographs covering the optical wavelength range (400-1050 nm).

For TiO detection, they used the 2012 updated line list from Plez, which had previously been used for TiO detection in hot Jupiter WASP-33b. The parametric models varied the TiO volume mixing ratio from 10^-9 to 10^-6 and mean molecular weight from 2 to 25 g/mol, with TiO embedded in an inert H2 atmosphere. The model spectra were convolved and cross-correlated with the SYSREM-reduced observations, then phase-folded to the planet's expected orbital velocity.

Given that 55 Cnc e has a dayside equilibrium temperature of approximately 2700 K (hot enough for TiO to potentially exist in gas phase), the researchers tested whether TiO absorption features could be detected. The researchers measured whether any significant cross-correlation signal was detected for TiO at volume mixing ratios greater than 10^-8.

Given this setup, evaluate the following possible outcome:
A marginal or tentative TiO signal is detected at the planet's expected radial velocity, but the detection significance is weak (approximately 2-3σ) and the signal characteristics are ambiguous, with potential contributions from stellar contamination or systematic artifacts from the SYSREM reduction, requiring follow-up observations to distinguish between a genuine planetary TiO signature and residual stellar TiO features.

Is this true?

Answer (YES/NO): NO